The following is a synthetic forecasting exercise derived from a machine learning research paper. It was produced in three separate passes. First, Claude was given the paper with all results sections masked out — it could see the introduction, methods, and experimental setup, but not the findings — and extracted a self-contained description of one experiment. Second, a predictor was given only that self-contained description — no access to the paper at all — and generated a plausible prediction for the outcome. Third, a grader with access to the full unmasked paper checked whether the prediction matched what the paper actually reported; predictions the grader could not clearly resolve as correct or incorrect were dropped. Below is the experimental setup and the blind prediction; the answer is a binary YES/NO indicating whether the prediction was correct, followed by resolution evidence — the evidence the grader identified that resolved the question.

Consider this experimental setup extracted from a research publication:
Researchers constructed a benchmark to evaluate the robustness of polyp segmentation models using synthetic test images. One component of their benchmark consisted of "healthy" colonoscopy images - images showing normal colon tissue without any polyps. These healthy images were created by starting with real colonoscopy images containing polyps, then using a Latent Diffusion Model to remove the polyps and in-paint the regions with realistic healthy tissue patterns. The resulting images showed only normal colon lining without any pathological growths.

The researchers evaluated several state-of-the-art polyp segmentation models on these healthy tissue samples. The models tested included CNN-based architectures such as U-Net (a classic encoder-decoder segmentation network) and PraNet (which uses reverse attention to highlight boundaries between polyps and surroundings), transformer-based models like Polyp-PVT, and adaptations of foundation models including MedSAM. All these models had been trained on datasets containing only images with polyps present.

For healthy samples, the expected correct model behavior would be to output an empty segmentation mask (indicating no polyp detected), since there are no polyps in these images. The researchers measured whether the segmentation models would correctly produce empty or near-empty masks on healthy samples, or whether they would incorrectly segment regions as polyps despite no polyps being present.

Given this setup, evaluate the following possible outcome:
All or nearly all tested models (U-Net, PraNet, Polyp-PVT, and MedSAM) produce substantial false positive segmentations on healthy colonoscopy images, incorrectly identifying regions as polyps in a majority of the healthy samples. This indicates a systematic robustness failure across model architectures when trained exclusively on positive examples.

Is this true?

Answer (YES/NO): NO